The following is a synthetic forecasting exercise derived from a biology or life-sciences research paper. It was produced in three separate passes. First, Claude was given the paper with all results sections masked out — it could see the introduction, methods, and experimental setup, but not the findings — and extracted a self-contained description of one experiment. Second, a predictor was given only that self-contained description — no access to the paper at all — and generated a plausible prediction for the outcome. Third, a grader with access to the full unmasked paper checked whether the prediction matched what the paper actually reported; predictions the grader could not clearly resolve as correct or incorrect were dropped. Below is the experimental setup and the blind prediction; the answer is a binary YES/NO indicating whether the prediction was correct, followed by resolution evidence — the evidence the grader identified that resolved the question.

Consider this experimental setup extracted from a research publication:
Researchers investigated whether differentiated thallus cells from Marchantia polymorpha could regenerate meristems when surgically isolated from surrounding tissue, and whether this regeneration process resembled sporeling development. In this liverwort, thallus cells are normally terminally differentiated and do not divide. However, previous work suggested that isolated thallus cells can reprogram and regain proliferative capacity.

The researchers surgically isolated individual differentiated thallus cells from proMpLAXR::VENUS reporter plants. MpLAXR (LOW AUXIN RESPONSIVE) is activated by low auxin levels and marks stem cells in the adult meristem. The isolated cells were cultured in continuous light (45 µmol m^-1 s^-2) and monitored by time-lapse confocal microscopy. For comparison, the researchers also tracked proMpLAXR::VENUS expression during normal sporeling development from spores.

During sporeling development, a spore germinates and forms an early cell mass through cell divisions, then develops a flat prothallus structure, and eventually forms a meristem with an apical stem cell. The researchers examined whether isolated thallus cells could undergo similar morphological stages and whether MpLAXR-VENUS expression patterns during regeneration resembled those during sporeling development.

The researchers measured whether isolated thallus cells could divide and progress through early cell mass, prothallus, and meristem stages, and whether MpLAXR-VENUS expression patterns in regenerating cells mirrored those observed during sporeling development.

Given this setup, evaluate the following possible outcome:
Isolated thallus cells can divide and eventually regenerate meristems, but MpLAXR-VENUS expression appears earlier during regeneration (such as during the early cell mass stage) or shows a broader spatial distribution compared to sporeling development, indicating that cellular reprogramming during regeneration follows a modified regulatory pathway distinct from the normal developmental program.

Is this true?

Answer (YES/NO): NO